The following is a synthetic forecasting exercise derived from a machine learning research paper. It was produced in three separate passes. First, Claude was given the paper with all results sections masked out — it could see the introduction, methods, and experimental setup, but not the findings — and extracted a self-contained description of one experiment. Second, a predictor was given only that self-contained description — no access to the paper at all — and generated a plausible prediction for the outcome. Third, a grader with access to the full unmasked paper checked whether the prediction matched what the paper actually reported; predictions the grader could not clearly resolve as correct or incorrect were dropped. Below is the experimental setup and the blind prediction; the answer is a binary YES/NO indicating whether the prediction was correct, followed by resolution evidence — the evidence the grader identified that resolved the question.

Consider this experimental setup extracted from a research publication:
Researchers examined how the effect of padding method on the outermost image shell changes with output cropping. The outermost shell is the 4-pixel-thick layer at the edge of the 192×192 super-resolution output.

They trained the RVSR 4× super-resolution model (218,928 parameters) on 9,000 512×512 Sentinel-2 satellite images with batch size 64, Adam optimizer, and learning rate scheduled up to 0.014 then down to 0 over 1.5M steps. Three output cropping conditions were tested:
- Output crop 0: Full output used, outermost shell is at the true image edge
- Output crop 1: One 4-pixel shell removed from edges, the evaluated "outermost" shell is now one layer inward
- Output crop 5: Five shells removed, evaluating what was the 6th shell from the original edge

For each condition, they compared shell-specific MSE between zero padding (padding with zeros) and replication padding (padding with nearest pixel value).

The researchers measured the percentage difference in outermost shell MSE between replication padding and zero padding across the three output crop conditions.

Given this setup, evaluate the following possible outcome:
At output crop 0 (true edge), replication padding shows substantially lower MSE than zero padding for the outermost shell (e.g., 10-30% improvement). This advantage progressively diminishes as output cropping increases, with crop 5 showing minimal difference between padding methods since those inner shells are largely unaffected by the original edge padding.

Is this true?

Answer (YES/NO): NO